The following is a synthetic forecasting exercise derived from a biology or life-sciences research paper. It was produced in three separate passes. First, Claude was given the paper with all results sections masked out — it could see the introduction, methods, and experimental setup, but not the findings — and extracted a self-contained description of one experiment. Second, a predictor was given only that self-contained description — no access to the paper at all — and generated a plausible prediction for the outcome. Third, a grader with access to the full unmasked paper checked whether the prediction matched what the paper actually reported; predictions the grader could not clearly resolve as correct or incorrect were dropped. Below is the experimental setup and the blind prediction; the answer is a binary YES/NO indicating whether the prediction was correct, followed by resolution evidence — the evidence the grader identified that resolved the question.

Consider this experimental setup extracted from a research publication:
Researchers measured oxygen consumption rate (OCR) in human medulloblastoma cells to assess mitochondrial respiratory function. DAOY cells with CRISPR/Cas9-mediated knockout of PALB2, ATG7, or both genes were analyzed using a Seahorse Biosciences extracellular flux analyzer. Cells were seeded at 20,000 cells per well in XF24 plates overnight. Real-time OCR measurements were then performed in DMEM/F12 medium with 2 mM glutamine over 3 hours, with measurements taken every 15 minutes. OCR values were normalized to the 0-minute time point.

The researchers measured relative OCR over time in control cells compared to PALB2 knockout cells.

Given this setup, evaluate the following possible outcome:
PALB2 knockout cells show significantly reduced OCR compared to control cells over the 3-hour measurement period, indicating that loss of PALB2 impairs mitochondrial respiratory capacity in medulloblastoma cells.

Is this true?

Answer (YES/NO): NO